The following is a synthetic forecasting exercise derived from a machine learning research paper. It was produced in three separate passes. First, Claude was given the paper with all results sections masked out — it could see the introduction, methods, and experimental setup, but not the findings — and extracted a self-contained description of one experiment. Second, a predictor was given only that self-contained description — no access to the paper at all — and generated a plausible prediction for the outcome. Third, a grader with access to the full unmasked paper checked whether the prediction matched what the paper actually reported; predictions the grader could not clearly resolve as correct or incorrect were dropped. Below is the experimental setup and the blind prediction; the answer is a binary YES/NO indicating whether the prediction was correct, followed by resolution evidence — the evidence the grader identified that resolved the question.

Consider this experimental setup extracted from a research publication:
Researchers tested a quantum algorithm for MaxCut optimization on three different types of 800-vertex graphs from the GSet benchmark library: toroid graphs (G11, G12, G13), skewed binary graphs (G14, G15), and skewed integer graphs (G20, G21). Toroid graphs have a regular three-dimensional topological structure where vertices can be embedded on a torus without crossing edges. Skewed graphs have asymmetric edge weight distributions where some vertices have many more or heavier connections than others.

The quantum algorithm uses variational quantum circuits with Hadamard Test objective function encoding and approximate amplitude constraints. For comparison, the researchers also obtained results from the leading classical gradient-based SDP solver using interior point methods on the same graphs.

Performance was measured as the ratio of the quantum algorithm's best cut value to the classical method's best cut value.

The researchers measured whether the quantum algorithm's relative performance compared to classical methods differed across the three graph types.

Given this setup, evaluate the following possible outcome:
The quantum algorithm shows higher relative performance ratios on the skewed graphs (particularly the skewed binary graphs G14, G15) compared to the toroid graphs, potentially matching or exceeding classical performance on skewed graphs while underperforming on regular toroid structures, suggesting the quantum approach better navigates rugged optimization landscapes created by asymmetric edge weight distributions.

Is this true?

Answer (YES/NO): YES